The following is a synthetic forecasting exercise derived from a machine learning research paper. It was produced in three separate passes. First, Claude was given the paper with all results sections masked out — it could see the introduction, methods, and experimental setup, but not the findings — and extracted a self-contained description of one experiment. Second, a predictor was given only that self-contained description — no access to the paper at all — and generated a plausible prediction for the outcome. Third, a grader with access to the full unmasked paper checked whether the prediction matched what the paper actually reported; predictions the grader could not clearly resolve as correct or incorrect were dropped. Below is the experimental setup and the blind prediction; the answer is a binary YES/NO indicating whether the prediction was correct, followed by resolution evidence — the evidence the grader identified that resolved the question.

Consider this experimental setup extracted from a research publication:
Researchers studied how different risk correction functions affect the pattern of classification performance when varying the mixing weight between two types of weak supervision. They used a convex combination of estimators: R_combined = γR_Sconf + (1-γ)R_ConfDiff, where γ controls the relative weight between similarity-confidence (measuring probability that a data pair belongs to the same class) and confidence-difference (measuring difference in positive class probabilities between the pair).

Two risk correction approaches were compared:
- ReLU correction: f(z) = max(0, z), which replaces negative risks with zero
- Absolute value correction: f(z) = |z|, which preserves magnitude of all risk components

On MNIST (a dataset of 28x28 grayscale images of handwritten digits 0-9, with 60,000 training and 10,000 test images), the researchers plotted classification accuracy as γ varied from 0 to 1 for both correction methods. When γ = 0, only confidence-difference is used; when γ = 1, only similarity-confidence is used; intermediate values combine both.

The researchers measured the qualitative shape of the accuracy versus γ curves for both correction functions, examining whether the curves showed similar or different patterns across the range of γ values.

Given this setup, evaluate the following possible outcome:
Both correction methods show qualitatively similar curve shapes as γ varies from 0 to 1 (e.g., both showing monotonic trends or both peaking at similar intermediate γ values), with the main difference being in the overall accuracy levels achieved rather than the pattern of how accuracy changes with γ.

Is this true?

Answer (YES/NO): NO